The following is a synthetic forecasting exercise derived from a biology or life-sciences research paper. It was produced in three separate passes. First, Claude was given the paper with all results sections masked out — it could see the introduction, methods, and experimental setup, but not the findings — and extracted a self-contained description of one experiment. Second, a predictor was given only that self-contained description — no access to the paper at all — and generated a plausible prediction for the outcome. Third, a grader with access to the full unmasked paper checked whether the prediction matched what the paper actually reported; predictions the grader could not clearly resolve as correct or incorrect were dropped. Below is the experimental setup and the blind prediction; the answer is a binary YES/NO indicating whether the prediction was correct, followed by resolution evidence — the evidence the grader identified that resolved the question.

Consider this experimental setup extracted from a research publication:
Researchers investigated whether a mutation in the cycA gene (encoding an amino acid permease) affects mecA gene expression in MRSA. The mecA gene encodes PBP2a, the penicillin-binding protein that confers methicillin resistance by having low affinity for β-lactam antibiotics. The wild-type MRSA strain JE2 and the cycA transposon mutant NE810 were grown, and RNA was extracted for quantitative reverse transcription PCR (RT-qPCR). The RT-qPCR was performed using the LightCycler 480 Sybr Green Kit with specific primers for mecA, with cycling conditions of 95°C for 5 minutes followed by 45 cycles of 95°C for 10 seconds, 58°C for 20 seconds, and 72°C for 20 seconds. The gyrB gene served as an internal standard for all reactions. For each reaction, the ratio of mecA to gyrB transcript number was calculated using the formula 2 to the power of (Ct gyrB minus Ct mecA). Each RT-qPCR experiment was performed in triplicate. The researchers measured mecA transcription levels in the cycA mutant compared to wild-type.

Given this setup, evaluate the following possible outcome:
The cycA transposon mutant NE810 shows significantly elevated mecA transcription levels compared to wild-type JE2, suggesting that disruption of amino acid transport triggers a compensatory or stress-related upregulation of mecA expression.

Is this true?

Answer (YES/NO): NO